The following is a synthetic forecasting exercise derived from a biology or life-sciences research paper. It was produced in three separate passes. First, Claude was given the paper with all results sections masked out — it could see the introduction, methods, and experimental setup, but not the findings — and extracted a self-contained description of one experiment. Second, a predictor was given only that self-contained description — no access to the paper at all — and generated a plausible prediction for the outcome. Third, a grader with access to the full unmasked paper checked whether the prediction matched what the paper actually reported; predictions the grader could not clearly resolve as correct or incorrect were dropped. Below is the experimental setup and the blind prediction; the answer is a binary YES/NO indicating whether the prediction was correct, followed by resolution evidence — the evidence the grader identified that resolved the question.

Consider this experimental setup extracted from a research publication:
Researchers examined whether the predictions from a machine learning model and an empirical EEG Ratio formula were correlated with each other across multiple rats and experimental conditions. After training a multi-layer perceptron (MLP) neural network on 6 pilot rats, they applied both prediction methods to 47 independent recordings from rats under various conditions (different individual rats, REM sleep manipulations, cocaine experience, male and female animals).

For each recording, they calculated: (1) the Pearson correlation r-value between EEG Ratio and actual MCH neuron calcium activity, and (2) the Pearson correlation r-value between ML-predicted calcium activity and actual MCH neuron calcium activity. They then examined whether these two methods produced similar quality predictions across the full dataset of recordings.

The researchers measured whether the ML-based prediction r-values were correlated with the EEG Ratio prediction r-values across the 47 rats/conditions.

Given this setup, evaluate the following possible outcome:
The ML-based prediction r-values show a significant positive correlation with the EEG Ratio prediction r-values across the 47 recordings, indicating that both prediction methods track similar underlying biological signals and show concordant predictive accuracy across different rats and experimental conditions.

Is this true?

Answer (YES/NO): YES